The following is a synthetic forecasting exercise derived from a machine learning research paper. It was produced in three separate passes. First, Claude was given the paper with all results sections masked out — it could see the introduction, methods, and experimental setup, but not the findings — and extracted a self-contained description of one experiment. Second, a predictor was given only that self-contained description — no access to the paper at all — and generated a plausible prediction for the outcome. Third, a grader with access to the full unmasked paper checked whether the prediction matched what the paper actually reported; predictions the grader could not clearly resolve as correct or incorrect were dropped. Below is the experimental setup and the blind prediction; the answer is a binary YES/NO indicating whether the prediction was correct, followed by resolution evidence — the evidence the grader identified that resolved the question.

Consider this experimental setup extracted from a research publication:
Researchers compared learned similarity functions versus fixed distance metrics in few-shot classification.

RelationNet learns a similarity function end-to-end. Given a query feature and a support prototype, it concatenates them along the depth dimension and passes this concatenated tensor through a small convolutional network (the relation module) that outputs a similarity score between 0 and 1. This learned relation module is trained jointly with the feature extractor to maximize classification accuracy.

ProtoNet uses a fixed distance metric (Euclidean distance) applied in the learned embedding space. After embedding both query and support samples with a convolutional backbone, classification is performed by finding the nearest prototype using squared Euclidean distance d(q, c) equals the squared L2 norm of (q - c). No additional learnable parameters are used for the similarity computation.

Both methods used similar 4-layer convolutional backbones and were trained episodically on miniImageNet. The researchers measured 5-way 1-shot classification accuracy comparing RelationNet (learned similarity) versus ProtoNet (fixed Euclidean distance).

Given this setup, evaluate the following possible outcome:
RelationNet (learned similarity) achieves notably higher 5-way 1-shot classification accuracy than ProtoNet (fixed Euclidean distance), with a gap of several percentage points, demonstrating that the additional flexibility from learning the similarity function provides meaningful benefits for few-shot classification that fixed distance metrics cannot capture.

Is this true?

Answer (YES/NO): NO